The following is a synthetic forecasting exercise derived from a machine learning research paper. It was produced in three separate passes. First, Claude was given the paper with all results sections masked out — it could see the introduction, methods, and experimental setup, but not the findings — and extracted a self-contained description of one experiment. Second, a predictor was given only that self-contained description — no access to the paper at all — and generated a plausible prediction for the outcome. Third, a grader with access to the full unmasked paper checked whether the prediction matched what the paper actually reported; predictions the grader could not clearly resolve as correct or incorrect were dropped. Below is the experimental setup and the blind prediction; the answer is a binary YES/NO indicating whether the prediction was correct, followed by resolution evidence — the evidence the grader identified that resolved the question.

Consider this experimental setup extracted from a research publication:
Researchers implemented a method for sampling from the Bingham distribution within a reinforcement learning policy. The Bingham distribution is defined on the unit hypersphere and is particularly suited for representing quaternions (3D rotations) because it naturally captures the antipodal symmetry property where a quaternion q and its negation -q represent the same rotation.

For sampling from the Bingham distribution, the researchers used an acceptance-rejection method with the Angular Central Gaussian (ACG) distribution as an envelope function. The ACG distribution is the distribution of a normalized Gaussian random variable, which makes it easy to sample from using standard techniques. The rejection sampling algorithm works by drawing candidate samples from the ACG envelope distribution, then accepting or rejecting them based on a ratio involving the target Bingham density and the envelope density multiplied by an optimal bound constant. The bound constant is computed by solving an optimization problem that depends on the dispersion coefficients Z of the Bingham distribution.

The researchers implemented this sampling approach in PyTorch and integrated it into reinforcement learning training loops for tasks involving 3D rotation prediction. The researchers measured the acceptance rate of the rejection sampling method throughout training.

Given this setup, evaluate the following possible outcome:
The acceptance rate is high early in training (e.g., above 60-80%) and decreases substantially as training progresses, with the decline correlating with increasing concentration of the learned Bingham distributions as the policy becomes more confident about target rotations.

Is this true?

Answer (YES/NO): NO